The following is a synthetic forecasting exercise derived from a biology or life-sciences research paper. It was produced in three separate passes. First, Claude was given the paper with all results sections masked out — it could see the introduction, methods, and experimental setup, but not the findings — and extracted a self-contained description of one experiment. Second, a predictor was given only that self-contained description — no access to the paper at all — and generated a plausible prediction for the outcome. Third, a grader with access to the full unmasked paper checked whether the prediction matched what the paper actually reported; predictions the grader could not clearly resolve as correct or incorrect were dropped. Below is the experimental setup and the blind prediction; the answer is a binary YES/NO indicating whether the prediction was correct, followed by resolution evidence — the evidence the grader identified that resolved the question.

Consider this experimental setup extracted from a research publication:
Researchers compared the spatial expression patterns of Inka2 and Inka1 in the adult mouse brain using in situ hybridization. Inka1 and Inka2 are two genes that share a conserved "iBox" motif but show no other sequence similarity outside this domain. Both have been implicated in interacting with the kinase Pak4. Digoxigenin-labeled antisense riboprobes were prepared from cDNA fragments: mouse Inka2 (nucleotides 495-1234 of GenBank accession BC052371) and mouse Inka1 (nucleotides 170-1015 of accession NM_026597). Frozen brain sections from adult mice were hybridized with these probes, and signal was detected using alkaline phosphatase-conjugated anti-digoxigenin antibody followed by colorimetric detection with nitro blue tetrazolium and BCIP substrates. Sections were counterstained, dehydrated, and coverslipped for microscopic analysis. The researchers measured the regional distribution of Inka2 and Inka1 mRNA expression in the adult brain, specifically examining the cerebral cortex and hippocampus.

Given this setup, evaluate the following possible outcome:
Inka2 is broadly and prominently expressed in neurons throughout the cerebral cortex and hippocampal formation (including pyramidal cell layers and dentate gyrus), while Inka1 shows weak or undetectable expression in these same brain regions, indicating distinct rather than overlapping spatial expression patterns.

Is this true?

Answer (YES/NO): YES